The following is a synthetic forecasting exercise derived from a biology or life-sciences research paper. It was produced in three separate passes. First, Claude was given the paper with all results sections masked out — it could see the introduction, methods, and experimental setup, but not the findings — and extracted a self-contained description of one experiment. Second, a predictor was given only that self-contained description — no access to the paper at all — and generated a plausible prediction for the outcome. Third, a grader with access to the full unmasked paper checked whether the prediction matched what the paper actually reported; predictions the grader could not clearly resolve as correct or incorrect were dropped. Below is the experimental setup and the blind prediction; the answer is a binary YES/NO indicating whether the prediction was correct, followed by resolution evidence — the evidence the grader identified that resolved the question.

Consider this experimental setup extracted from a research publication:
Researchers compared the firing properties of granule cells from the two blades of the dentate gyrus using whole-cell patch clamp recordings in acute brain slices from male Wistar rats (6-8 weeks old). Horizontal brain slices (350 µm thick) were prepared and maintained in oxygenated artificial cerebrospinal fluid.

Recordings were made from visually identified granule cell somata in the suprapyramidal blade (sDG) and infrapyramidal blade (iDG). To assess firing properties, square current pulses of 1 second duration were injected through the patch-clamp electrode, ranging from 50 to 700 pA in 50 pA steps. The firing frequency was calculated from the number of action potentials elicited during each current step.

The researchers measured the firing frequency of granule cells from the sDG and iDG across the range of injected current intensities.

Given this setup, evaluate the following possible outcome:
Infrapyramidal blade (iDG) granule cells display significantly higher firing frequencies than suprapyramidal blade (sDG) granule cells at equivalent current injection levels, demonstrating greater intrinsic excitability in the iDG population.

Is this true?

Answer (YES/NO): NO